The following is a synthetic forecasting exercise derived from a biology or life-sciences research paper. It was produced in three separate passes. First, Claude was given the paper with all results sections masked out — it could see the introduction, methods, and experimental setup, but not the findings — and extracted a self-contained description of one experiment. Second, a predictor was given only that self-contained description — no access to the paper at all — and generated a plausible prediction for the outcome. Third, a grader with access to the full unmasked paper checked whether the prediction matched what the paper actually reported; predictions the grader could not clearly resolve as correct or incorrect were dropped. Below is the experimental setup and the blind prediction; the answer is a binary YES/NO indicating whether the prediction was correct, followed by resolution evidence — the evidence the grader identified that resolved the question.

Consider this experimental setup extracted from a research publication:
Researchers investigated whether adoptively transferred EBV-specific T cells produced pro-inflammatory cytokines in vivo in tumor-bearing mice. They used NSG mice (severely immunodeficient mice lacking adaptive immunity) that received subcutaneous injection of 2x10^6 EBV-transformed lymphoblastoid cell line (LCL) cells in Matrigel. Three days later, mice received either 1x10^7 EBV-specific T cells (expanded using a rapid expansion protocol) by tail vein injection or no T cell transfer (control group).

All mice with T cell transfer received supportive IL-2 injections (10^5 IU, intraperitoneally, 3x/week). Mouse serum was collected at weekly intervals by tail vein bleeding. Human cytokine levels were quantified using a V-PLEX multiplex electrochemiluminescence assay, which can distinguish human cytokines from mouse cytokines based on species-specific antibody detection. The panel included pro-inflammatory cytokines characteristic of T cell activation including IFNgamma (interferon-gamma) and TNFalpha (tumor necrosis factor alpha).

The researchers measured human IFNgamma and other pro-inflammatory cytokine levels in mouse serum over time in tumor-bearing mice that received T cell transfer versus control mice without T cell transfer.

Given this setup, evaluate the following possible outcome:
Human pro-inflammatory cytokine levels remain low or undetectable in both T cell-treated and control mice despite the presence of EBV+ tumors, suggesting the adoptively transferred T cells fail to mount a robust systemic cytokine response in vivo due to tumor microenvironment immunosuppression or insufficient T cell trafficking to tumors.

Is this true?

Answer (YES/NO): NO